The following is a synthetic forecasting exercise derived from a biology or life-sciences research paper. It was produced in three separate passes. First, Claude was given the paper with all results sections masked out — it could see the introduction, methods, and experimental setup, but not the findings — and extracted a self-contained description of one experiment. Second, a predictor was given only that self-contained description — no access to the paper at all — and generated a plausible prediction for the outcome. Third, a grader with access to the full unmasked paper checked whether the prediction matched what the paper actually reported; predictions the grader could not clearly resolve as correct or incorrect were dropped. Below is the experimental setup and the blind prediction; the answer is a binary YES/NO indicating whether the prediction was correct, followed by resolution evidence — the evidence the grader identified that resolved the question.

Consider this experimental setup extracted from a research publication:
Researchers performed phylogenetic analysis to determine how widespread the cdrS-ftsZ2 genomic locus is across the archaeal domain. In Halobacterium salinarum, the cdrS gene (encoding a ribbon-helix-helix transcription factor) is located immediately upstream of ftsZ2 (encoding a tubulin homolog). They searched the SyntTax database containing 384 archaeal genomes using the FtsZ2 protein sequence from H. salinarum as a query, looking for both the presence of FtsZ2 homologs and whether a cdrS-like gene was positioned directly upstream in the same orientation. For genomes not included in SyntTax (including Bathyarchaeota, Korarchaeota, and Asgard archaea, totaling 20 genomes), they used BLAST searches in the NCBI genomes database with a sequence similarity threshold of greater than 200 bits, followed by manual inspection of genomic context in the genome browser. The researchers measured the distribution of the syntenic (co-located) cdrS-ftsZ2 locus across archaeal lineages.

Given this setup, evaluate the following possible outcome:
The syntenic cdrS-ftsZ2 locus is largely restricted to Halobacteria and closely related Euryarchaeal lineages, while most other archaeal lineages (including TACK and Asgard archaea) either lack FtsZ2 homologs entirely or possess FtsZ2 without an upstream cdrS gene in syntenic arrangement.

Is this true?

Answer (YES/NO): NO